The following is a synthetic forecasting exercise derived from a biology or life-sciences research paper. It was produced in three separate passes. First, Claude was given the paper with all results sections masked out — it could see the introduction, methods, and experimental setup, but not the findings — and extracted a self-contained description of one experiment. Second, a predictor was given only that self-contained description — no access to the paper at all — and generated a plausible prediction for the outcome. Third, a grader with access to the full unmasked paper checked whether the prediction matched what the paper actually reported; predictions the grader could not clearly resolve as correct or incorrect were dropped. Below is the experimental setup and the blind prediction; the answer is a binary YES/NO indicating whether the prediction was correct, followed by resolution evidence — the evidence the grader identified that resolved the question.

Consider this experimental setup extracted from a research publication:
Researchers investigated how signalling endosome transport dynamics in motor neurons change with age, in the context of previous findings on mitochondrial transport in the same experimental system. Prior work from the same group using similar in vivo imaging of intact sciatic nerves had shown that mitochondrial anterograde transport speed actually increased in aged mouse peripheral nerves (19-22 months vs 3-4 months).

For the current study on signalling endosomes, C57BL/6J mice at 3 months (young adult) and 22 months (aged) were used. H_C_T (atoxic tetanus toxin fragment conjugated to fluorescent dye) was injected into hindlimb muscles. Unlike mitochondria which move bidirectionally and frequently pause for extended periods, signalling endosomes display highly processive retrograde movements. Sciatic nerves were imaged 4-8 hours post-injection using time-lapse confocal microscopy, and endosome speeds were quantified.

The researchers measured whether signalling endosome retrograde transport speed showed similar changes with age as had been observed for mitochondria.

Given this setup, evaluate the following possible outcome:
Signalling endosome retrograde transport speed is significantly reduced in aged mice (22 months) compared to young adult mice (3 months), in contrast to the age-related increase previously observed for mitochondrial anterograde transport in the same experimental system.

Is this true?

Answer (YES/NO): NO